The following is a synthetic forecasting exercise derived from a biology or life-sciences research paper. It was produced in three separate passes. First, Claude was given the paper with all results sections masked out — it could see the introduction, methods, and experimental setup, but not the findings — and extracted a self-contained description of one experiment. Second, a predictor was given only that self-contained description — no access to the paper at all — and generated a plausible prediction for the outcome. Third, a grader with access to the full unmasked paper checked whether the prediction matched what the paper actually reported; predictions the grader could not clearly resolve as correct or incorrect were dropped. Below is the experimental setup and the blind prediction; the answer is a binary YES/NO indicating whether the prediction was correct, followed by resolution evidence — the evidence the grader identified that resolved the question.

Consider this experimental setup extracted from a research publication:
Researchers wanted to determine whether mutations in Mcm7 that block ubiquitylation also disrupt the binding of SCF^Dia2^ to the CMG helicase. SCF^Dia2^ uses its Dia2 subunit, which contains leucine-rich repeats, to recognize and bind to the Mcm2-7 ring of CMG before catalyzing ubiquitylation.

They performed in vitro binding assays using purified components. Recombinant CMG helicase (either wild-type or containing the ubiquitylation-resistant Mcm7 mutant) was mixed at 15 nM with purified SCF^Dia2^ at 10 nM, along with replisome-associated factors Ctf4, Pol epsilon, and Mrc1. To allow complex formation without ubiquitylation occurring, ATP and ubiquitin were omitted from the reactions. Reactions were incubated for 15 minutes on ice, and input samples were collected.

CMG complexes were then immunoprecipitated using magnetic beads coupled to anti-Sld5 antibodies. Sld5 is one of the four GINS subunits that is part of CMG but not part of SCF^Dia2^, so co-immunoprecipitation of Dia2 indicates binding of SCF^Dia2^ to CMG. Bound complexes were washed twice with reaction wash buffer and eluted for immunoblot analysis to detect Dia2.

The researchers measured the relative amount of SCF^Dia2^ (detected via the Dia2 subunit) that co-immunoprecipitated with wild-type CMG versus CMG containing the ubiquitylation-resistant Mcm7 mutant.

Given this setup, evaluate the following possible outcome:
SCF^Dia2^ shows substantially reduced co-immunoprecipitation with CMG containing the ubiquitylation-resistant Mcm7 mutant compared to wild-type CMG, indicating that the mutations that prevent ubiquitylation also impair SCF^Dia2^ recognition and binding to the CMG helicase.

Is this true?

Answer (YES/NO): NO